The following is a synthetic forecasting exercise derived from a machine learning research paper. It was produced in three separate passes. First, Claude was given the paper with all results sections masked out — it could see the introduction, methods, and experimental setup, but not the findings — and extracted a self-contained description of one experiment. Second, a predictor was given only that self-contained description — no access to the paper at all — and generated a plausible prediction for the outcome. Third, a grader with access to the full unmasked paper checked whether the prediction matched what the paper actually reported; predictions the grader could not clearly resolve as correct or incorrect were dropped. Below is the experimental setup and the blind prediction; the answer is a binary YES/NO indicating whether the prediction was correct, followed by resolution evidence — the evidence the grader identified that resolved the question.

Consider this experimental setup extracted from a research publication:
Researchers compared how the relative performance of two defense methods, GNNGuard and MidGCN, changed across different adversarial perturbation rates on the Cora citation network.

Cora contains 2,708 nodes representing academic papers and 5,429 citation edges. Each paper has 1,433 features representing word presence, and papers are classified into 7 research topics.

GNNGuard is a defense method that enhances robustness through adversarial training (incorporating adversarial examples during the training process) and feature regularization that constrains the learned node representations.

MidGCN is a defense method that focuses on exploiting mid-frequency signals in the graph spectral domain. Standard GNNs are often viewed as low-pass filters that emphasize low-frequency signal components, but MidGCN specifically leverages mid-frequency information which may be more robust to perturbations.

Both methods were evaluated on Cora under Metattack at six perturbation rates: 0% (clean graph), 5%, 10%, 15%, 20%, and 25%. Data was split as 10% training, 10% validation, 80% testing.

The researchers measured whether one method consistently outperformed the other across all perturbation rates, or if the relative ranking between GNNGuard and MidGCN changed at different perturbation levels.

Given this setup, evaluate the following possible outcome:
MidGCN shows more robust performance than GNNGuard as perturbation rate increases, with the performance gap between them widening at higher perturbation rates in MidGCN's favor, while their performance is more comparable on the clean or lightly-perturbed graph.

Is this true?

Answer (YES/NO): NO